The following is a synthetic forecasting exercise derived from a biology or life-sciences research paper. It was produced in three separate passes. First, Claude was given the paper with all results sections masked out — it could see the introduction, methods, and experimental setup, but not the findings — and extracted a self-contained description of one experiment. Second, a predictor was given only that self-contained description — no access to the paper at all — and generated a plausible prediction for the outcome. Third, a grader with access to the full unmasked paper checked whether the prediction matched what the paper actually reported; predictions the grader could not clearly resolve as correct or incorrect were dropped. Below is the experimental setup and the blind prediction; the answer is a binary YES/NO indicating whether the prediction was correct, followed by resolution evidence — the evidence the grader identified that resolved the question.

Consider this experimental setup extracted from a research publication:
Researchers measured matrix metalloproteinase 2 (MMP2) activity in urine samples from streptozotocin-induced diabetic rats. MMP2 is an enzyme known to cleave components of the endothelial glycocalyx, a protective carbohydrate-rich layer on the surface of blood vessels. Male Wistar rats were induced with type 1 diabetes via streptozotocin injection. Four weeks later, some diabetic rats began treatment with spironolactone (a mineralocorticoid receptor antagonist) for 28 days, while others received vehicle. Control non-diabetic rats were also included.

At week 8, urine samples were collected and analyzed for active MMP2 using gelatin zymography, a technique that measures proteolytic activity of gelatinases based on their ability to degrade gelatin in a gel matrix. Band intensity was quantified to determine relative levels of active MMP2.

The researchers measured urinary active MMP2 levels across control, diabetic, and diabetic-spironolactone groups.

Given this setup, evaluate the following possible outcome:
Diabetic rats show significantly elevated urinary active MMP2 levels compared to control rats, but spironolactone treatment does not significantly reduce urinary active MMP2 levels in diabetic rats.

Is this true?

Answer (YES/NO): NO